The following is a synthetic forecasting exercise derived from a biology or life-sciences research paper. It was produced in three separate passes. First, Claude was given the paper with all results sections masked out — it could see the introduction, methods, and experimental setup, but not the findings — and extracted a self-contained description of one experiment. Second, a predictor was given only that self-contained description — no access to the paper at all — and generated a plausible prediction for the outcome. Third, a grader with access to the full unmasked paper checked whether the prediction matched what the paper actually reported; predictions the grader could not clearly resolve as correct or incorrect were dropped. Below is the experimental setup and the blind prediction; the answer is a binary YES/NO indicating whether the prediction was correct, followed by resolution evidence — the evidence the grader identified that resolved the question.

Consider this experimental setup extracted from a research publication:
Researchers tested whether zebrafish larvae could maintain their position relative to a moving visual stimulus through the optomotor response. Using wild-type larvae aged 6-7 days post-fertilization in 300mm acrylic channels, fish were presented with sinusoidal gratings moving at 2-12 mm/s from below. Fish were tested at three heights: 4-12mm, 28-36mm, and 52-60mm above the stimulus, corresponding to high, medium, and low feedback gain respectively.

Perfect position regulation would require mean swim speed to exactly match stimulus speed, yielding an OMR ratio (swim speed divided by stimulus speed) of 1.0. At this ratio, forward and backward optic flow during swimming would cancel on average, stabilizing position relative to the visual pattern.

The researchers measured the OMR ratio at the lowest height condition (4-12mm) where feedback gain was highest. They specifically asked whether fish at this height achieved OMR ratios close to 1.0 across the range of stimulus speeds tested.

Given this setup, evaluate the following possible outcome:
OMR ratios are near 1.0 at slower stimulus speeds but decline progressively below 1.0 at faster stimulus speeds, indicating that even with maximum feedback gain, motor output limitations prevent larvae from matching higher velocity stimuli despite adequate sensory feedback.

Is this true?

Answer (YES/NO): NO